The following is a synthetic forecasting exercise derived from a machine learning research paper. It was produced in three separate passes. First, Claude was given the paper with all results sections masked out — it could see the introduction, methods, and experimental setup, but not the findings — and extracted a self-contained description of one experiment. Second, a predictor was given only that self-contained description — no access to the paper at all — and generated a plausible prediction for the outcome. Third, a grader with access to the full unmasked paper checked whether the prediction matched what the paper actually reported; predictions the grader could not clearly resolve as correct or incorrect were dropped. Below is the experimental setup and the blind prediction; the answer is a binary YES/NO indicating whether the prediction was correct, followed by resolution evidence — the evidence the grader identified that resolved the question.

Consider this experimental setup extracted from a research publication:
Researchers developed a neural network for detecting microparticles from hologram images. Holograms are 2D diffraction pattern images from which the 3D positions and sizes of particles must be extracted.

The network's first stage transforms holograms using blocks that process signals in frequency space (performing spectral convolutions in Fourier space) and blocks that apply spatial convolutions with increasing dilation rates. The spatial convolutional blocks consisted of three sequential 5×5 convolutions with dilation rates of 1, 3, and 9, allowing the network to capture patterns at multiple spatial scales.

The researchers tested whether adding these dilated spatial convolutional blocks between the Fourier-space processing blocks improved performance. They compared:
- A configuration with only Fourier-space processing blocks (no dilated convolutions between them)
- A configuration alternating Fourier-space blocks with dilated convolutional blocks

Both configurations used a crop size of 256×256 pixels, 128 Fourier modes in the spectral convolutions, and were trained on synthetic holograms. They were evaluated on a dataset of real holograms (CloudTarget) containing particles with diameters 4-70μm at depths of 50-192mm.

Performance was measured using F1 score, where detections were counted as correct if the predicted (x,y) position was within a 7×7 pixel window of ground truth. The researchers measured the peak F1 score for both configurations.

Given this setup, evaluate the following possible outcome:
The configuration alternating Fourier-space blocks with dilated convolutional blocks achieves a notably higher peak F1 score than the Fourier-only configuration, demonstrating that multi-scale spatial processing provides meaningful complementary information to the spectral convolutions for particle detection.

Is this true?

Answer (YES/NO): YES